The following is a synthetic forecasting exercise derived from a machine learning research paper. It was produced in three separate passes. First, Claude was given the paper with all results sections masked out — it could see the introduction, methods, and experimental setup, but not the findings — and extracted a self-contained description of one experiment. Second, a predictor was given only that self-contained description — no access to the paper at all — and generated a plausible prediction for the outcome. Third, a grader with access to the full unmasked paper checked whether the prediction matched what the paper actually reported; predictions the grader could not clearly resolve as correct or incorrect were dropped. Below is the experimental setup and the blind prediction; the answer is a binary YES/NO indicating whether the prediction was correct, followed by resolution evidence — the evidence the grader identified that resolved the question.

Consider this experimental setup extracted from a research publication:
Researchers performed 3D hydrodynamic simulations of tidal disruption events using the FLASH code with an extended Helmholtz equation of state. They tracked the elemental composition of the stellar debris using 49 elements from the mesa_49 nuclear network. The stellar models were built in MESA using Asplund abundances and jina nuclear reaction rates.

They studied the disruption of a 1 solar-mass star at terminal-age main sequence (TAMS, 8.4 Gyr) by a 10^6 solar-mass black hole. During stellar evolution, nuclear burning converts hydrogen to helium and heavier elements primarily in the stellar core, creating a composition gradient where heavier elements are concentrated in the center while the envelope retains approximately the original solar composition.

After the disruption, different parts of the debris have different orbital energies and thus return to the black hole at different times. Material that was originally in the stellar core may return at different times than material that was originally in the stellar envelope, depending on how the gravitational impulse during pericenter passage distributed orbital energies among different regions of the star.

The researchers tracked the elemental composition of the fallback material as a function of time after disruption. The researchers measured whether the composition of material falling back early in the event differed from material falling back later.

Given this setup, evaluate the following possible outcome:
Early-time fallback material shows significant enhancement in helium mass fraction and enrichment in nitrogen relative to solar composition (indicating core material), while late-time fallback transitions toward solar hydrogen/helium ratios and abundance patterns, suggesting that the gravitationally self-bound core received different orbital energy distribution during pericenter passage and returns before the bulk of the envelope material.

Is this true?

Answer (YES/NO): NO